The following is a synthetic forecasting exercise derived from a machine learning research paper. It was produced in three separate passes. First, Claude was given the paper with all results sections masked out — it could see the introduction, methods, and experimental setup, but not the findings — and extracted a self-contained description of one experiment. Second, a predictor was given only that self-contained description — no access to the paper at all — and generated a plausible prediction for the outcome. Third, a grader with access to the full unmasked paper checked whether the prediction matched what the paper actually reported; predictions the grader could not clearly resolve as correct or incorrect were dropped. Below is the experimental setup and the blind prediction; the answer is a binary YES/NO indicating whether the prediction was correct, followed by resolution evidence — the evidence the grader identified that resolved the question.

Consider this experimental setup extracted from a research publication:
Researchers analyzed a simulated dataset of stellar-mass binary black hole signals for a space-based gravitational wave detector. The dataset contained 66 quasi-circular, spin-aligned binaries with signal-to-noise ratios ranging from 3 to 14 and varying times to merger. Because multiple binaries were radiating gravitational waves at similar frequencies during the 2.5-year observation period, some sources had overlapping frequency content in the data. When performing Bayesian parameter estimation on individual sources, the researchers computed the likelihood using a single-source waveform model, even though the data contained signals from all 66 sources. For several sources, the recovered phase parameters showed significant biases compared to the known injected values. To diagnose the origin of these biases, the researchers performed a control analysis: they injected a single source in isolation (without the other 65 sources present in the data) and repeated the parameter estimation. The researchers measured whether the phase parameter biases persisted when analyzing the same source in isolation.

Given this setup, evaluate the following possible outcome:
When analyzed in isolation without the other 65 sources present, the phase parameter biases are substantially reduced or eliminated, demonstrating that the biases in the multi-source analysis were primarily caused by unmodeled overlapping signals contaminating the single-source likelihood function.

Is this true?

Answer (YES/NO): YES